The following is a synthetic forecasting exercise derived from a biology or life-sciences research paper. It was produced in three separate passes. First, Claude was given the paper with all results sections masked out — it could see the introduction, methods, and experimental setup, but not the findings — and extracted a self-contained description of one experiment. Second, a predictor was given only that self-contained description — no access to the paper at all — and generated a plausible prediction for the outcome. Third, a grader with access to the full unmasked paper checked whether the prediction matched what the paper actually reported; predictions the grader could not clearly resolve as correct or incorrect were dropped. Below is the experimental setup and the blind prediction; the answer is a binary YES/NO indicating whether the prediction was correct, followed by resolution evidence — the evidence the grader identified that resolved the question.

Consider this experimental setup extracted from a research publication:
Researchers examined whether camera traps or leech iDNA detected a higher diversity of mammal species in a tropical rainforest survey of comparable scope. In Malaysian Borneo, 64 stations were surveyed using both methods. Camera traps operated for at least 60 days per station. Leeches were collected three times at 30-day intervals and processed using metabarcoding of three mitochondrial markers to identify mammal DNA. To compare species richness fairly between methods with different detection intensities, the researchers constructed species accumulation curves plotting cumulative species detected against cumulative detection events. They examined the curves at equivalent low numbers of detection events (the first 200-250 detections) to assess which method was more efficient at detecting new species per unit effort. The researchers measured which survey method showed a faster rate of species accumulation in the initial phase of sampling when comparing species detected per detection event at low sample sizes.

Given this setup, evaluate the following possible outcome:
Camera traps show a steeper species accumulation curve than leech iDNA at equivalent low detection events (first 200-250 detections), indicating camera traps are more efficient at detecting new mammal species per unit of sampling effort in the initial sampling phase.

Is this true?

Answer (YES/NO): NO